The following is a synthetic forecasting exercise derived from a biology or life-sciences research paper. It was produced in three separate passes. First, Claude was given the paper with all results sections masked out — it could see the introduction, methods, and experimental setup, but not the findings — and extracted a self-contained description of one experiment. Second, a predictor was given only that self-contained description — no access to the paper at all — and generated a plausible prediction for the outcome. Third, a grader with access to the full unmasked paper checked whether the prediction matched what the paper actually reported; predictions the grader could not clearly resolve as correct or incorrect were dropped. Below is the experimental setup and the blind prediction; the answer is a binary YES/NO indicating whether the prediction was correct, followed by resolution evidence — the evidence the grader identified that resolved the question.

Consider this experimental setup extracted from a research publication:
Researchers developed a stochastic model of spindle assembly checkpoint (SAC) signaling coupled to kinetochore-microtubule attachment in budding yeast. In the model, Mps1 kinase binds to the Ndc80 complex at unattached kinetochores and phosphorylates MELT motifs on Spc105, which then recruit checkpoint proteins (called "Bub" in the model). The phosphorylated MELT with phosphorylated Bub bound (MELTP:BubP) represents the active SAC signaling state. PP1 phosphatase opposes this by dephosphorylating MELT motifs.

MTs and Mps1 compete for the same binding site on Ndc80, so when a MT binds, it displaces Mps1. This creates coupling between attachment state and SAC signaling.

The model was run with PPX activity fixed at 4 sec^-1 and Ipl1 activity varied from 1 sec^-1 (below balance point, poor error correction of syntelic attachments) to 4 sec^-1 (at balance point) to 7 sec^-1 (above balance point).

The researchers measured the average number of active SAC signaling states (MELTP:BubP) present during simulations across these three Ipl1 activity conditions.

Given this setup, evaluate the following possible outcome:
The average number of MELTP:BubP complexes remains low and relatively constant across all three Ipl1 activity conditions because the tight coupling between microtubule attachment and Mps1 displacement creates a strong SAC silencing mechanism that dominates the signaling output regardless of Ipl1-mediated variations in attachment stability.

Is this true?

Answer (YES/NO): NO